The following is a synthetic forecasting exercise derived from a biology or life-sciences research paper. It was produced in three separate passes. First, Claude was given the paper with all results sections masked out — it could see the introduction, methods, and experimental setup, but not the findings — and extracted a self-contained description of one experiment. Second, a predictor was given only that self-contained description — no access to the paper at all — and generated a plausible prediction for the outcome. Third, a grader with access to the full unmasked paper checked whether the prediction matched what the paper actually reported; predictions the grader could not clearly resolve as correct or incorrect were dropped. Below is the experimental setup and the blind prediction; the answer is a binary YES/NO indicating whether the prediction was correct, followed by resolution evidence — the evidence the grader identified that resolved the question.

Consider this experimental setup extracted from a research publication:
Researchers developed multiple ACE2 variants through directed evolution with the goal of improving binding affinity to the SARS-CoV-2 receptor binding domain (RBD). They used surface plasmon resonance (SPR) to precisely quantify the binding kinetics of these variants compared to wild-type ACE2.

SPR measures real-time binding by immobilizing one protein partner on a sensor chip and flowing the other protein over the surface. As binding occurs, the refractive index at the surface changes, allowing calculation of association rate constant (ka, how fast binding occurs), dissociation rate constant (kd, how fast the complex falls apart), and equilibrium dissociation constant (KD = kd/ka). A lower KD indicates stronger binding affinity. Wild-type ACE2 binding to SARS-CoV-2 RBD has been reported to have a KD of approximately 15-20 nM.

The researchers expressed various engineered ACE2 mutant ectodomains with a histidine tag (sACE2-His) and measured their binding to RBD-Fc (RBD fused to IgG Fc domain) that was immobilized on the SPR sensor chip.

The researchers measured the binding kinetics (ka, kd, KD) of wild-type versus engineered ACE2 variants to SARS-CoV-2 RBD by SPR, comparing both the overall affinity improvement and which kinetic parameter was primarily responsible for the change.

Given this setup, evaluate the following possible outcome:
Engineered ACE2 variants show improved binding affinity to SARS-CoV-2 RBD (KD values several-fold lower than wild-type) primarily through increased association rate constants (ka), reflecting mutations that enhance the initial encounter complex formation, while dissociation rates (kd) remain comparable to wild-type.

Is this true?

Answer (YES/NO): NO